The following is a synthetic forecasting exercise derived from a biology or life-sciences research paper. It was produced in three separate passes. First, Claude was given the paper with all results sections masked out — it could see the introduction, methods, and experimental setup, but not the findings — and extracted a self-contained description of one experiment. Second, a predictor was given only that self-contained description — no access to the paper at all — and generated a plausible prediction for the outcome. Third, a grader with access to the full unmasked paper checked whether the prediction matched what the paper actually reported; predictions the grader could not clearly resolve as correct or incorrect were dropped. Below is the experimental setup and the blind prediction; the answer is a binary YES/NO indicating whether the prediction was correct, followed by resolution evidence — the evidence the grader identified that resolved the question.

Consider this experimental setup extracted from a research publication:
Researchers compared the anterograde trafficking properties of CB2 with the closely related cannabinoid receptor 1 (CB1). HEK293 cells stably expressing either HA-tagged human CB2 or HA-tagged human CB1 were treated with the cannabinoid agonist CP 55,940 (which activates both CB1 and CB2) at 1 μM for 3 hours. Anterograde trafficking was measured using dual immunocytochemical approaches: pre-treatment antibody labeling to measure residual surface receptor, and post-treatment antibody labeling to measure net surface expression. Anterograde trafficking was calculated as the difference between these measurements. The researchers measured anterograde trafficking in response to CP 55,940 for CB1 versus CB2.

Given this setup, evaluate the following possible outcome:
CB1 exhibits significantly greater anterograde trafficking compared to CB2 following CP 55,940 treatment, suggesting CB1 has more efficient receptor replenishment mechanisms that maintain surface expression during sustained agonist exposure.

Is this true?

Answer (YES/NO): NO